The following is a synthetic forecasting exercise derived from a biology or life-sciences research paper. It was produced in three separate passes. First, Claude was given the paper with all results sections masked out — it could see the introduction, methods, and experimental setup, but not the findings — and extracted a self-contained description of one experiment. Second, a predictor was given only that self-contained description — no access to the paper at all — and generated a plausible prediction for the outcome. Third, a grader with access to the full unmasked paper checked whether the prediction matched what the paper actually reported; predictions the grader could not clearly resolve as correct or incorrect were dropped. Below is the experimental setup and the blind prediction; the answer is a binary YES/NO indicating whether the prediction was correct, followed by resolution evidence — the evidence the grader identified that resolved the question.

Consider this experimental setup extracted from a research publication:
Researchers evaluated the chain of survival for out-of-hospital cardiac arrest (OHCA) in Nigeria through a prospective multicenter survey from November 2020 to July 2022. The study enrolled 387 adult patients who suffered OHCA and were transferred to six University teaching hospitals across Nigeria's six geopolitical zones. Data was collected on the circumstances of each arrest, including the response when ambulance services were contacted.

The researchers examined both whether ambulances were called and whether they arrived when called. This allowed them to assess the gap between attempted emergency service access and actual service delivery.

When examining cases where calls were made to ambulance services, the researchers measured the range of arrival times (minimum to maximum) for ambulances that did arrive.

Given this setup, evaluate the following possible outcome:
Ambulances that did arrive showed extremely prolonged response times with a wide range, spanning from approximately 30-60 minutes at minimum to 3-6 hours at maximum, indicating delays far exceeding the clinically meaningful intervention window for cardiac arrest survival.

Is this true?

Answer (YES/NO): NO